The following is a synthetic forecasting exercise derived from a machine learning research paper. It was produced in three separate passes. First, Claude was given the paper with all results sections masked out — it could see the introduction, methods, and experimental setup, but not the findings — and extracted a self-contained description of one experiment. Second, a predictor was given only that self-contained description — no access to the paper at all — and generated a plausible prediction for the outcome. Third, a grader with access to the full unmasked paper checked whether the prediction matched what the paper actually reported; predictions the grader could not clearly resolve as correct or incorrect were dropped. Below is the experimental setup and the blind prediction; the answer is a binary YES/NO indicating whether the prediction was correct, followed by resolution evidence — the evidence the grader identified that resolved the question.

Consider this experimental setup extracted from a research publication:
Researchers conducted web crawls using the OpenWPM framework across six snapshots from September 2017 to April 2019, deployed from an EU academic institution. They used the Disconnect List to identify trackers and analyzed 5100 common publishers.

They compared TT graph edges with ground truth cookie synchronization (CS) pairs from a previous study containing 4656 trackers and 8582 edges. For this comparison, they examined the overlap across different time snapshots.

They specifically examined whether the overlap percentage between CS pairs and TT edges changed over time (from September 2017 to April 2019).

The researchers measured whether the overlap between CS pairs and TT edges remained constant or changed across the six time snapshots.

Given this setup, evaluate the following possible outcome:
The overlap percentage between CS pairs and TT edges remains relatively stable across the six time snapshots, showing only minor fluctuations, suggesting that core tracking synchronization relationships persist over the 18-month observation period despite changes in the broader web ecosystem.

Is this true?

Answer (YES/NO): NO